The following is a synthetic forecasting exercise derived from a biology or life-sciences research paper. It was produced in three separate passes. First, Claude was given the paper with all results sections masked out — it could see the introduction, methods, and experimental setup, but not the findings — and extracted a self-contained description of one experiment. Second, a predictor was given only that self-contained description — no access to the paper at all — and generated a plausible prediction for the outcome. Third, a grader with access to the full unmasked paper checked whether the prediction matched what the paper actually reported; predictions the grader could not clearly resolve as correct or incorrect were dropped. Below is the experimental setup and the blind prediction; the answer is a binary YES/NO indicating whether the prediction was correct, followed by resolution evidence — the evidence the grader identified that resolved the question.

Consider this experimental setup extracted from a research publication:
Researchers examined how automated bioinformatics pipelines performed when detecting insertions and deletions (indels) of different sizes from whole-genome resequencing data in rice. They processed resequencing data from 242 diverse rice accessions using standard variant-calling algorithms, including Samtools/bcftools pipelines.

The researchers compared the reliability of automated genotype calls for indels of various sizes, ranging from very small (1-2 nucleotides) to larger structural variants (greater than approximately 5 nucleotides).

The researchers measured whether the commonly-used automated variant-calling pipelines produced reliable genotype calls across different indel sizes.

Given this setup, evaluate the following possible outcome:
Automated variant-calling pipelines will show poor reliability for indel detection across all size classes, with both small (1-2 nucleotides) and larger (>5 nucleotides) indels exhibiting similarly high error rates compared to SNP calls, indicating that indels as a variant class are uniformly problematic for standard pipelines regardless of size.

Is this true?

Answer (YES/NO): NO